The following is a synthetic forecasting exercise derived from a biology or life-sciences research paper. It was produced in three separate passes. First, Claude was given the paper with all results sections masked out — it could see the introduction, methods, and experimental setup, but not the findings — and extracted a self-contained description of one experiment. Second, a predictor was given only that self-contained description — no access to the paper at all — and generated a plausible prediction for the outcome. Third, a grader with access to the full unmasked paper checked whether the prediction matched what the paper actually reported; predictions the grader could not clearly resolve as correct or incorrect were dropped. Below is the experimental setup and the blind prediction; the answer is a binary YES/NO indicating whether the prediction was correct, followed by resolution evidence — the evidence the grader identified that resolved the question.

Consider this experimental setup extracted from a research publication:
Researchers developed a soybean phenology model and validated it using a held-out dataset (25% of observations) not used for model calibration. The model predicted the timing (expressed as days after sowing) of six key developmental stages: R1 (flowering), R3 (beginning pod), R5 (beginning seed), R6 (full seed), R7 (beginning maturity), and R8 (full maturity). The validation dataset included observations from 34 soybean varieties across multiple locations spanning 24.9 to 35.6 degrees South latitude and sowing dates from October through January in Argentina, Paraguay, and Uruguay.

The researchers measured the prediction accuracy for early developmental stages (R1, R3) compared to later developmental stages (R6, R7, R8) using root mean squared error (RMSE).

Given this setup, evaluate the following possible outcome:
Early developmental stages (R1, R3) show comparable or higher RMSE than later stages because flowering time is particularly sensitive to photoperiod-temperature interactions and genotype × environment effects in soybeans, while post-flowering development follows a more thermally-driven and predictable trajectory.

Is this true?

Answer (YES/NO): NO